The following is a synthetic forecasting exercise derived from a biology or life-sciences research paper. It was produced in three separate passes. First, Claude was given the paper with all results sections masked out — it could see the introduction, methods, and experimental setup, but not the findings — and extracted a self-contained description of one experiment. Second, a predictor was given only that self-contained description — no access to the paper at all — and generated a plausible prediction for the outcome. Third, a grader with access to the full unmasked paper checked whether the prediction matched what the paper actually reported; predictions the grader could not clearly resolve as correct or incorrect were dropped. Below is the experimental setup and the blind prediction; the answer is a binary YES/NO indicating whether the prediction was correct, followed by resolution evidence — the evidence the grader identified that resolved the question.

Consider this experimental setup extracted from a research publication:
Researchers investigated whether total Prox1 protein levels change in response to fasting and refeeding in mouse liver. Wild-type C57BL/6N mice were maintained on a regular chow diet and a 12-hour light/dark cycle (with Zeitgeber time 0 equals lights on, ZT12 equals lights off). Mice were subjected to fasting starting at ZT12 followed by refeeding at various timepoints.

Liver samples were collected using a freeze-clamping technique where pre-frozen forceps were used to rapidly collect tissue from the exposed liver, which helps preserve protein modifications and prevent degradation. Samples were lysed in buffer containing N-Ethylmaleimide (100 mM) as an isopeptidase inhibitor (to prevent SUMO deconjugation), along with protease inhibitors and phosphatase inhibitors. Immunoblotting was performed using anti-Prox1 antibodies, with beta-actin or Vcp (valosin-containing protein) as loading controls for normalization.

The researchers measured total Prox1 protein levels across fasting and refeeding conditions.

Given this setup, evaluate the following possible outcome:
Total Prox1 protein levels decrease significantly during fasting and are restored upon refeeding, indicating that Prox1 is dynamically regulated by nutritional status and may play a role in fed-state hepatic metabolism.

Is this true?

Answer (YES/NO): NO